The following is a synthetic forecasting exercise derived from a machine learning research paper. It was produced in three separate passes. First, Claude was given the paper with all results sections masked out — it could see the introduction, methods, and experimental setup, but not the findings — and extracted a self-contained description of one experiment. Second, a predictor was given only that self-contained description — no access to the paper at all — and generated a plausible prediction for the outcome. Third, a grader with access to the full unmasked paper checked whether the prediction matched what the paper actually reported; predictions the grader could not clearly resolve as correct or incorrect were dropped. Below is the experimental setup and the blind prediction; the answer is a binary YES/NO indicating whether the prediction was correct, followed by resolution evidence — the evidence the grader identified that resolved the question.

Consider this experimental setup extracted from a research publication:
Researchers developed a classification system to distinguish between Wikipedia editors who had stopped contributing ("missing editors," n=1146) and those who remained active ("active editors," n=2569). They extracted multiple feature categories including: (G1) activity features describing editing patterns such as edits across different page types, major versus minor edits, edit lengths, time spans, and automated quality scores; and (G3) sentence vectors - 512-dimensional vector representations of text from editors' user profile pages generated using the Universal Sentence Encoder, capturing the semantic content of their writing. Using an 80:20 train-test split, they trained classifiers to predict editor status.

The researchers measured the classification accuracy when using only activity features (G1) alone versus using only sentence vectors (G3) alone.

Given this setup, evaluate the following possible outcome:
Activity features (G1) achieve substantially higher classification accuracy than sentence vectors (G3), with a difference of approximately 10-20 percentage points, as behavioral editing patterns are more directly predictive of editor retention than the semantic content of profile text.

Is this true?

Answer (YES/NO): NO